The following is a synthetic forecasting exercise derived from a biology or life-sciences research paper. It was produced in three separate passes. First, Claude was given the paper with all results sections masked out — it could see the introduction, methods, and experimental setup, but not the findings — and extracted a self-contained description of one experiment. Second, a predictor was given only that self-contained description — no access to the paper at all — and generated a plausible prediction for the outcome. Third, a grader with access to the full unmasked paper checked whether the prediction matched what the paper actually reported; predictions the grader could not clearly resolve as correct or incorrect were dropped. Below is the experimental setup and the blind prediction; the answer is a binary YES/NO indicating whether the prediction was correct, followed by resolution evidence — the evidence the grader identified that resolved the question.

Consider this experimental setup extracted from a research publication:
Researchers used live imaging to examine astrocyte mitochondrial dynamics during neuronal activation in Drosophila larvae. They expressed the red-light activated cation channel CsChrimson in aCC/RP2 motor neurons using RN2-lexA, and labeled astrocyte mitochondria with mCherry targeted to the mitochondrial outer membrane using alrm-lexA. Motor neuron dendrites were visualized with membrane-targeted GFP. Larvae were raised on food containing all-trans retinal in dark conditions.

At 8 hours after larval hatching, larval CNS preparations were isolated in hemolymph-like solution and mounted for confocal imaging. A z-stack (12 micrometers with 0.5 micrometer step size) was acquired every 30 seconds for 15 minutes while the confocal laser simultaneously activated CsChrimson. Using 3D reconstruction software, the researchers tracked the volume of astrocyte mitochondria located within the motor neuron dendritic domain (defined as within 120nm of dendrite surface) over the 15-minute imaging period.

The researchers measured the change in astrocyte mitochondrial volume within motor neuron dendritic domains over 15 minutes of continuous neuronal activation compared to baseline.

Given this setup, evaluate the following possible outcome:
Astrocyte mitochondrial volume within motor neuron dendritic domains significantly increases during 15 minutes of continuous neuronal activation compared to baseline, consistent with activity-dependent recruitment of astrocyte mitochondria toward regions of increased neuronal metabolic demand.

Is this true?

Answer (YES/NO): YES